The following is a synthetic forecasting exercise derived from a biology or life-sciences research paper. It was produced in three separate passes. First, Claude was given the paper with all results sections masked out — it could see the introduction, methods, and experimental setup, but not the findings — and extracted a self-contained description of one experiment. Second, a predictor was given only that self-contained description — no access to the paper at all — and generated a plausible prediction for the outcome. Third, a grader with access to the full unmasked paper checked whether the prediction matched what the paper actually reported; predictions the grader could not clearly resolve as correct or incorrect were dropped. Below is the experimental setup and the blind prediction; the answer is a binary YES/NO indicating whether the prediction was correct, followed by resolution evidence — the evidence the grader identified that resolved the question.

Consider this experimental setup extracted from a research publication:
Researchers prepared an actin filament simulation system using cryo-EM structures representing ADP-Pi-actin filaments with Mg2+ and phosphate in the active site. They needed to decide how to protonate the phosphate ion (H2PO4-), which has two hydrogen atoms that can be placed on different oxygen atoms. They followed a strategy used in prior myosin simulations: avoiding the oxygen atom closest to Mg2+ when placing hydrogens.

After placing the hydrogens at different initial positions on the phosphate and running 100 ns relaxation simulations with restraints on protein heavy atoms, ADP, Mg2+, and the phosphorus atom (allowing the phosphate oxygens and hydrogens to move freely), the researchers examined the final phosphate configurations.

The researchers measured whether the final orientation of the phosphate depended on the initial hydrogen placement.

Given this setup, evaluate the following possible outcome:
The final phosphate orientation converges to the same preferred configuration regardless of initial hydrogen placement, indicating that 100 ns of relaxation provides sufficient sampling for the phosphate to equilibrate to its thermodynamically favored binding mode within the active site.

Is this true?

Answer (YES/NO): YES